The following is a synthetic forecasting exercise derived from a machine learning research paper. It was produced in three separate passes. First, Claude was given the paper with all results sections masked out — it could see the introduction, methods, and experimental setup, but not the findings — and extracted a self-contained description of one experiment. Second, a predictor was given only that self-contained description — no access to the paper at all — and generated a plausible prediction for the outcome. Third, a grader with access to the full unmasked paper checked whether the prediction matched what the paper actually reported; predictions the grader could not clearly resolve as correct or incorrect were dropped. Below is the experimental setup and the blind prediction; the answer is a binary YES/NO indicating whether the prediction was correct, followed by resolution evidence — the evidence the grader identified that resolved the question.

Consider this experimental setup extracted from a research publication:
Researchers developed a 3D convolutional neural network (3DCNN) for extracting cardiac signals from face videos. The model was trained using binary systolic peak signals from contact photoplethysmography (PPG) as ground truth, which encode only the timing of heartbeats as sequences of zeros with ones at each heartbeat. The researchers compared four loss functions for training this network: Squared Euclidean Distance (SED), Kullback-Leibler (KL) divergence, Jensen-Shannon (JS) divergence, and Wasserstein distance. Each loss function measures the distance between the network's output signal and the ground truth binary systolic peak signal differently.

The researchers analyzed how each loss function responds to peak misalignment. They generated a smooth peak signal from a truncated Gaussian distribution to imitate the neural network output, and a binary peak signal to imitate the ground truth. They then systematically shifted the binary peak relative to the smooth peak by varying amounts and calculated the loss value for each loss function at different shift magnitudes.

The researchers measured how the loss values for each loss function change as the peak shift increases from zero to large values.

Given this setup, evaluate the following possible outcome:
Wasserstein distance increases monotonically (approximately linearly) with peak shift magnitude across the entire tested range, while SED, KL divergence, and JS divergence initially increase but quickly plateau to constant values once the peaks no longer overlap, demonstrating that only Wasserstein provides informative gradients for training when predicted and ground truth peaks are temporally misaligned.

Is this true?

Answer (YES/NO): NO